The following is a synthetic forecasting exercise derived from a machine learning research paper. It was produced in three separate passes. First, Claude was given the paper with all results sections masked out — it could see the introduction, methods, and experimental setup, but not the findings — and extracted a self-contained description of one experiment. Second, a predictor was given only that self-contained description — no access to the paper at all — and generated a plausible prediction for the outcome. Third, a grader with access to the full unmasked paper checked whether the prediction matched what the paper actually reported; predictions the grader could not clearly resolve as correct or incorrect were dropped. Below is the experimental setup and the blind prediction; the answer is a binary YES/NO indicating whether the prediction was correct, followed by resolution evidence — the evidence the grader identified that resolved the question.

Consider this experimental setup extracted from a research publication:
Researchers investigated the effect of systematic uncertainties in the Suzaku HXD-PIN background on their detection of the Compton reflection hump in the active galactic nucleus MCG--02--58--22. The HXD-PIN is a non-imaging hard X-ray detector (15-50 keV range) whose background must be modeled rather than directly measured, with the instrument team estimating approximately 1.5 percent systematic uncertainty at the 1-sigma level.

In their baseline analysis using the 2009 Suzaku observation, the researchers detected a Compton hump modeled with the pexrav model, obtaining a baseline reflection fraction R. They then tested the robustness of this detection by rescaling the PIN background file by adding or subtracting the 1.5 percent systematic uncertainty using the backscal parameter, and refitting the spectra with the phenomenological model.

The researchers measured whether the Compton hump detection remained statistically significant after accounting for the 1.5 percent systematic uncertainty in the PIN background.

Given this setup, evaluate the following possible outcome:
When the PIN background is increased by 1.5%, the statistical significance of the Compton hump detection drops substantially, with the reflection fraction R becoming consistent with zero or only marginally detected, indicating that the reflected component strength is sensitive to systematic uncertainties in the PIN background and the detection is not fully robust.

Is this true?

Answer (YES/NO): NO